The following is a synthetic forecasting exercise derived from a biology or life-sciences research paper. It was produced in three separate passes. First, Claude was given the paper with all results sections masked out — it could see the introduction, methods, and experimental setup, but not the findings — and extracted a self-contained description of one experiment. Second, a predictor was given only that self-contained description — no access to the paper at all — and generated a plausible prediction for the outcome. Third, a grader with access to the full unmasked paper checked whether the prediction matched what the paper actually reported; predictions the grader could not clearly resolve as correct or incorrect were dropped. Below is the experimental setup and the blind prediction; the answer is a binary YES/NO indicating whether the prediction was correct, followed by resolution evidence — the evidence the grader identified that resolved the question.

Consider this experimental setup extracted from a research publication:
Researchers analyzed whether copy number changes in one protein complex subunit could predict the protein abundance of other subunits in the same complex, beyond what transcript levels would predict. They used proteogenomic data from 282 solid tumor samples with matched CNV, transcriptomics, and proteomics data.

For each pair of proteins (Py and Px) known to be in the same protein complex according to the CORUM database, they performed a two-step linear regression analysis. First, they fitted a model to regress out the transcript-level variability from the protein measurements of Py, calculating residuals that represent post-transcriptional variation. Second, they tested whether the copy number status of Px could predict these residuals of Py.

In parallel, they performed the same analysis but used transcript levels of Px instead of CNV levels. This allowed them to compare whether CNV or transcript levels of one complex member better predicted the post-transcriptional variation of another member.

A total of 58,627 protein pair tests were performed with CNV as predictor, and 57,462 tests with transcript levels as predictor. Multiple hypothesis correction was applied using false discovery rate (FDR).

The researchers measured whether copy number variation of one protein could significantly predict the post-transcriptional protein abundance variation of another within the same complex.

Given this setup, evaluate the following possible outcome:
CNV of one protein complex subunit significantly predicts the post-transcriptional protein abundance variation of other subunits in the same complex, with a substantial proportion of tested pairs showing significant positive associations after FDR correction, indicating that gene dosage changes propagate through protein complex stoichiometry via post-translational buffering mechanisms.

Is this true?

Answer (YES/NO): NO